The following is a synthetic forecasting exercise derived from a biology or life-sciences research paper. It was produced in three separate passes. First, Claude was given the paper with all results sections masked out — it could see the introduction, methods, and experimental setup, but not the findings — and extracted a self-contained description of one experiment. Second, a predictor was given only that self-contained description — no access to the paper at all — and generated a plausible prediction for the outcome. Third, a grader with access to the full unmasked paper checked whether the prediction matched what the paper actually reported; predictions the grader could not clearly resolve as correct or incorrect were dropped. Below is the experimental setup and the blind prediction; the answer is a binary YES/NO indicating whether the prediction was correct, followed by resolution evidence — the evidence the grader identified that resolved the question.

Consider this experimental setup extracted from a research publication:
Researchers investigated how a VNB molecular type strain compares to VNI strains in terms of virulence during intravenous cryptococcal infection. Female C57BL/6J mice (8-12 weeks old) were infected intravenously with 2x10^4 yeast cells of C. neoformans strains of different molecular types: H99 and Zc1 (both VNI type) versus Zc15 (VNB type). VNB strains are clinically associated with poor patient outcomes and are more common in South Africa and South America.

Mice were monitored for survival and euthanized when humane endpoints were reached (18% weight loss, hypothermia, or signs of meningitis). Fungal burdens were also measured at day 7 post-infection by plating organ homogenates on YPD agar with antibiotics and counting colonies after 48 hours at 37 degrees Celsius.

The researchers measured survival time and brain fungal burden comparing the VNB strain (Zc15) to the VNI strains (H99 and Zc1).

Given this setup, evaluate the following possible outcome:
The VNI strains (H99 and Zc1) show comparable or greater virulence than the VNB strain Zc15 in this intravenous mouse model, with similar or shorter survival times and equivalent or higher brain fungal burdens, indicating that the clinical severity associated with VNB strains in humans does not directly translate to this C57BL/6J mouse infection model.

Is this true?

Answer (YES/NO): YES